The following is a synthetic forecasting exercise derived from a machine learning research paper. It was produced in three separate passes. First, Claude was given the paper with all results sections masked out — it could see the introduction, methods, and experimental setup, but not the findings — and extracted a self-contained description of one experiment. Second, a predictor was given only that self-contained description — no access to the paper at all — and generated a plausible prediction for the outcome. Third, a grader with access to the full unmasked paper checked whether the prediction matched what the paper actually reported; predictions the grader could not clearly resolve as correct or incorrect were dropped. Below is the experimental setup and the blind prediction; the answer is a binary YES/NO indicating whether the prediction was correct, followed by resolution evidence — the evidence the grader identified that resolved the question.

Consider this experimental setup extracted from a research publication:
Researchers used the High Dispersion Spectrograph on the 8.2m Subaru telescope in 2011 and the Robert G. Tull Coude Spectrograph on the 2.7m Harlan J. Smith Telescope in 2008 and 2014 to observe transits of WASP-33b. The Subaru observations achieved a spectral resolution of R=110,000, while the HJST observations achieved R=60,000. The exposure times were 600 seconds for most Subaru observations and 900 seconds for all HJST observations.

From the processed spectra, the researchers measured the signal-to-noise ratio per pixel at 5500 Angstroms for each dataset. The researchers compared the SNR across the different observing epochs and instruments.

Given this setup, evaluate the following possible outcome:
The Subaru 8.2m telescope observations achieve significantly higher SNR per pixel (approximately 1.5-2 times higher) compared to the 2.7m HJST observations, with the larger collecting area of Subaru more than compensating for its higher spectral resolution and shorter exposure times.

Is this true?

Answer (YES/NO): NO